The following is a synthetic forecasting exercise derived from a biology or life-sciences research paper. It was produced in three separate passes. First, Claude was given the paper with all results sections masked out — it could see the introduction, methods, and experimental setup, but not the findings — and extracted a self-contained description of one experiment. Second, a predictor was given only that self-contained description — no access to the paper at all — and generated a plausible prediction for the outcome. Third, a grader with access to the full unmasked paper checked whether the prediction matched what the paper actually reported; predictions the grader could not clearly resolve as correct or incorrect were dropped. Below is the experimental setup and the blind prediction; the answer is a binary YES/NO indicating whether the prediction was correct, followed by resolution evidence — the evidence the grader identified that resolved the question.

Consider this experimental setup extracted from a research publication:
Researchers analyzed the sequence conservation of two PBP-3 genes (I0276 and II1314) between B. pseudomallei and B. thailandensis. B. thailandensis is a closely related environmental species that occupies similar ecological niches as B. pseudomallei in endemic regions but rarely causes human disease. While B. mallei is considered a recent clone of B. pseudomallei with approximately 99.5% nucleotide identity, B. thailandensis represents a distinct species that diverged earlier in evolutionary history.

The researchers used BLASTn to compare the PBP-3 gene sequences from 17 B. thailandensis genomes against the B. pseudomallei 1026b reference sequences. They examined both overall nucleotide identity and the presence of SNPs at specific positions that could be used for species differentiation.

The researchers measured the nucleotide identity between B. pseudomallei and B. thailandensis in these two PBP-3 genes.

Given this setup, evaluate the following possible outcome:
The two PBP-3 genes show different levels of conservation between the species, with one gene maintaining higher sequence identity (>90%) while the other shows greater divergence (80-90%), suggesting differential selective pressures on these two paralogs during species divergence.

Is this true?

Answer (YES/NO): NO